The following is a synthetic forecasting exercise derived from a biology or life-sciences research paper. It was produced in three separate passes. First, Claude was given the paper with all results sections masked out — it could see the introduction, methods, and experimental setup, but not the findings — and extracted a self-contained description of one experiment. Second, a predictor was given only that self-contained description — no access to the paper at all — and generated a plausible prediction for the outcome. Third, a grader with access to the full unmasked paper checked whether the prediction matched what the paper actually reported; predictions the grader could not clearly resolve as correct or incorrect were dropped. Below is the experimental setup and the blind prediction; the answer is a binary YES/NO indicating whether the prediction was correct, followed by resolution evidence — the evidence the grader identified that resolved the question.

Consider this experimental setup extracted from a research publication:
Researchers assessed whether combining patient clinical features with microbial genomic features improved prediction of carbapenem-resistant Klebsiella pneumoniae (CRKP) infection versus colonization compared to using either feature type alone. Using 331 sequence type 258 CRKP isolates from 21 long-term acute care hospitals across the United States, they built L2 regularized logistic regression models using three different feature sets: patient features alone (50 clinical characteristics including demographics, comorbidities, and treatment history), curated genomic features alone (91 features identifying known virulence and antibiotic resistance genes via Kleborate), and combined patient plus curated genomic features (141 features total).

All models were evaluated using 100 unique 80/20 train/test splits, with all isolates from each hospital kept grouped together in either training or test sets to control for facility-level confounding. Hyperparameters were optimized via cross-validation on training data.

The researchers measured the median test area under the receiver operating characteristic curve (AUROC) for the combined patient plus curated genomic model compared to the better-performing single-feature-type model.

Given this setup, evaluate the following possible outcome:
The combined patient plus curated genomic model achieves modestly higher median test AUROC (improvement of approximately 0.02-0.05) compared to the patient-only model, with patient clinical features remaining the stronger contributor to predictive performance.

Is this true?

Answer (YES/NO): NO